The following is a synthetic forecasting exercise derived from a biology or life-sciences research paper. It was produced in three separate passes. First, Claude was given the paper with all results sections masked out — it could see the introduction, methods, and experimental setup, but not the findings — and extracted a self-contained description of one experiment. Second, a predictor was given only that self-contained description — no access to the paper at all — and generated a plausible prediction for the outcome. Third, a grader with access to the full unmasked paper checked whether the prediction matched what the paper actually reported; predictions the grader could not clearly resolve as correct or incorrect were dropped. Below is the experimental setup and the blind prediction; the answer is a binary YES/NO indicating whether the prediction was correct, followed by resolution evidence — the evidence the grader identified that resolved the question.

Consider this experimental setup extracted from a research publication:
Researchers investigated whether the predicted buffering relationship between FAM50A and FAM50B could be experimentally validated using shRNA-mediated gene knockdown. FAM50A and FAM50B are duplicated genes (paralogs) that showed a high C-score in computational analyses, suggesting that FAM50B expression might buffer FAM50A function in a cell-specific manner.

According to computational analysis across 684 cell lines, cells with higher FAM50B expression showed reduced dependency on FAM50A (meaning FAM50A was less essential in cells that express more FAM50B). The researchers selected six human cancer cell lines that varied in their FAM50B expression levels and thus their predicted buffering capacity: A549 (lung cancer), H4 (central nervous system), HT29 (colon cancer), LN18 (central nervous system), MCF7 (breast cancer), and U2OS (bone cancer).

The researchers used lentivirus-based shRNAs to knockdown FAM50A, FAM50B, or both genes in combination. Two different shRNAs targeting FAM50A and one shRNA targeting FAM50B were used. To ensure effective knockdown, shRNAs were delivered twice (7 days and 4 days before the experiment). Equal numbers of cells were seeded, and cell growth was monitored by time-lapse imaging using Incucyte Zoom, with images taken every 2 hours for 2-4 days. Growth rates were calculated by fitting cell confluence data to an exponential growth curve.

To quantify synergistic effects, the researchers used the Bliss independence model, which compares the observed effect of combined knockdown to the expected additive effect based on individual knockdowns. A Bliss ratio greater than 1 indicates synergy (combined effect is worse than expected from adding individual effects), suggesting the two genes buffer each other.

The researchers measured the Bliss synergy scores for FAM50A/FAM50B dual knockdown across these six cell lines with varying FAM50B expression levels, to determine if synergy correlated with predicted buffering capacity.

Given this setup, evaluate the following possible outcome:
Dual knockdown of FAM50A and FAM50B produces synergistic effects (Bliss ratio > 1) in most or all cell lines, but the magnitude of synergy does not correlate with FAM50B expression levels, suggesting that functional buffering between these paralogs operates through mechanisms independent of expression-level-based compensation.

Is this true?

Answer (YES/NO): NO